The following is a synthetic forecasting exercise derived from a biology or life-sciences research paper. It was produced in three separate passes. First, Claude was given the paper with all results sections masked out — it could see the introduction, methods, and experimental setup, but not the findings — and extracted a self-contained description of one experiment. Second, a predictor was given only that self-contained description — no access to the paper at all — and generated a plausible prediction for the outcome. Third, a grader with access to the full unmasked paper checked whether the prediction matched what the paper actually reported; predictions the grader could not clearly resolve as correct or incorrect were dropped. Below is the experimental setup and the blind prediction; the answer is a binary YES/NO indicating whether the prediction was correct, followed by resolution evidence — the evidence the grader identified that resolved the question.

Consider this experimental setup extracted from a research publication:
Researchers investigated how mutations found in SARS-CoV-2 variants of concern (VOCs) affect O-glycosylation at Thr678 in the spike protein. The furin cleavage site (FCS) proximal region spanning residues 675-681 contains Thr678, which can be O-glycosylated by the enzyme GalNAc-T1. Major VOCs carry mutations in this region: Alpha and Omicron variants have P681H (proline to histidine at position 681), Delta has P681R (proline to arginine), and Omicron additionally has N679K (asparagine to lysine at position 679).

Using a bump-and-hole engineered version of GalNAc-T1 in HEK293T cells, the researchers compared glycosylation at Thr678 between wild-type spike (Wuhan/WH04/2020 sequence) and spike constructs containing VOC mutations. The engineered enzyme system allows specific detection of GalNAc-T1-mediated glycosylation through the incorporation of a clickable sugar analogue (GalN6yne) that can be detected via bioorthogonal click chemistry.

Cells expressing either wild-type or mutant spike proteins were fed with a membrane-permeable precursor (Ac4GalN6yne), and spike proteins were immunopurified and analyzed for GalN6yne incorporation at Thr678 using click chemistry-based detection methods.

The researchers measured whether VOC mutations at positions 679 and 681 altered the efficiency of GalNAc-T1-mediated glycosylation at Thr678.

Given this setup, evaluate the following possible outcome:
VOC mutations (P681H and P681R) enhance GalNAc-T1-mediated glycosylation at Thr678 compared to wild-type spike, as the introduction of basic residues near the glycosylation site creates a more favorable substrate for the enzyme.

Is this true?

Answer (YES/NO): NO